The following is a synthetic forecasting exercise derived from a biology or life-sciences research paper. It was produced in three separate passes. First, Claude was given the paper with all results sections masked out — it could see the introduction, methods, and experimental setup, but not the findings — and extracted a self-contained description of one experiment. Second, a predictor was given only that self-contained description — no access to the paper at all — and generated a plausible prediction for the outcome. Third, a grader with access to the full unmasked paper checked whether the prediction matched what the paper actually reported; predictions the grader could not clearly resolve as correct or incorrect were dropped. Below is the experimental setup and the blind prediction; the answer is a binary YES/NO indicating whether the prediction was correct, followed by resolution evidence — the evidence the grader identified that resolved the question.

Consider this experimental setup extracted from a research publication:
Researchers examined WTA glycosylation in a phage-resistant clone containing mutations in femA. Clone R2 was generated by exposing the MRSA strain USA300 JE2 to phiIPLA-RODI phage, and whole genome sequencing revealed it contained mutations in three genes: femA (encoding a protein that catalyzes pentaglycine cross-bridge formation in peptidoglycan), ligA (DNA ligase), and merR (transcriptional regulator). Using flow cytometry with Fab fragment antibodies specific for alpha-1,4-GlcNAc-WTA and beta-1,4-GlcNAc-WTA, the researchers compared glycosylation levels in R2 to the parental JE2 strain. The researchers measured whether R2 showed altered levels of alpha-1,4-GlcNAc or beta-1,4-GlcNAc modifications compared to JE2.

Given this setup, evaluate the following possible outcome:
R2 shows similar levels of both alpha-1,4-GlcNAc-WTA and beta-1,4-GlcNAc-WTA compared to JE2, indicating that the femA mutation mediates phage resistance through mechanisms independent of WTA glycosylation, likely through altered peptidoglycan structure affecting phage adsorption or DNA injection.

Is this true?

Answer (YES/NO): NO